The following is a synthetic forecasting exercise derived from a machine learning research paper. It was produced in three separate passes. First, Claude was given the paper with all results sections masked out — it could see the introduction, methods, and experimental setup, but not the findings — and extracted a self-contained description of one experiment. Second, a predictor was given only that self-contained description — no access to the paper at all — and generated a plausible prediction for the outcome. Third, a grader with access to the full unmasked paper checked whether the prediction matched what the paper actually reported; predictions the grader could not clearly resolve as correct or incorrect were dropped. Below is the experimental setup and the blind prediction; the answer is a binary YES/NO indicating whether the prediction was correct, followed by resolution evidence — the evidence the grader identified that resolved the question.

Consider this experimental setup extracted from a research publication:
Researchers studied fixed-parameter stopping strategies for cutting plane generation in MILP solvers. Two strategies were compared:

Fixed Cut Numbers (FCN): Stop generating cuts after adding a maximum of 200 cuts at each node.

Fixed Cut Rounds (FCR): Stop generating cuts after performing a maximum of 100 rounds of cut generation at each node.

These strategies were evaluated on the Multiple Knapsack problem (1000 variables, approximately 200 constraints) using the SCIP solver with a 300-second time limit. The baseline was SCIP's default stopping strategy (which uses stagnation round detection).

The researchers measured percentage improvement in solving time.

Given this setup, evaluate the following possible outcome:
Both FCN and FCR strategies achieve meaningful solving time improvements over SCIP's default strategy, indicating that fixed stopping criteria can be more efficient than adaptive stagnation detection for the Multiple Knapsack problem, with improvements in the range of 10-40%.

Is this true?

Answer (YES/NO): NO